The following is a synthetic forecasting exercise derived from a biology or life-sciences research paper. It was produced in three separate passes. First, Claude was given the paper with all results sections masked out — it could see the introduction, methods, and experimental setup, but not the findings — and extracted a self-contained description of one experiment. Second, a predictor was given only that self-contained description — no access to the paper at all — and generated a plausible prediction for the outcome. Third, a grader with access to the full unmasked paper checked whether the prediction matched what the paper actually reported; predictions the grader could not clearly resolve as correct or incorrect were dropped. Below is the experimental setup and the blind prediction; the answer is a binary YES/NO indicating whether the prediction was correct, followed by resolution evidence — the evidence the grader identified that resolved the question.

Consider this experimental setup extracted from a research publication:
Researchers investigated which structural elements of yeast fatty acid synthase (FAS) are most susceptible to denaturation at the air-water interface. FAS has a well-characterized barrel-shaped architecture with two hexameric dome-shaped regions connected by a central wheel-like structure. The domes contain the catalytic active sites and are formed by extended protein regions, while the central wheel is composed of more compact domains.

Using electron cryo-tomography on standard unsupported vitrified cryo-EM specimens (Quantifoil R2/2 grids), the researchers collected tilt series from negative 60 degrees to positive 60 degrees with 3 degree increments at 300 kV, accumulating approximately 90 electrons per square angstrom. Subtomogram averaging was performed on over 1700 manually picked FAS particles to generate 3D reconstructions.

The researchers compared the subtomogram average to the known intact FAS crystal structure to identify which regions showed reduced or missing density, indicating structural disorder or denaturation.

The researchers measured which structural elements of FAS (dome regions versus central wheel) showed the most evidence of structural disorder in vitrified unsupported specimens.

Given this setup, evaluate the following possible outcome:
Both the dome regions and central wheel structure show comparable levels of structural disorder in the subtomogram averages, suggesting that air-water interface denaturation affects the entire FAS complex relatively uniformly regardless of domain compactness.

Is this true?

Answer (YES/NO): NO